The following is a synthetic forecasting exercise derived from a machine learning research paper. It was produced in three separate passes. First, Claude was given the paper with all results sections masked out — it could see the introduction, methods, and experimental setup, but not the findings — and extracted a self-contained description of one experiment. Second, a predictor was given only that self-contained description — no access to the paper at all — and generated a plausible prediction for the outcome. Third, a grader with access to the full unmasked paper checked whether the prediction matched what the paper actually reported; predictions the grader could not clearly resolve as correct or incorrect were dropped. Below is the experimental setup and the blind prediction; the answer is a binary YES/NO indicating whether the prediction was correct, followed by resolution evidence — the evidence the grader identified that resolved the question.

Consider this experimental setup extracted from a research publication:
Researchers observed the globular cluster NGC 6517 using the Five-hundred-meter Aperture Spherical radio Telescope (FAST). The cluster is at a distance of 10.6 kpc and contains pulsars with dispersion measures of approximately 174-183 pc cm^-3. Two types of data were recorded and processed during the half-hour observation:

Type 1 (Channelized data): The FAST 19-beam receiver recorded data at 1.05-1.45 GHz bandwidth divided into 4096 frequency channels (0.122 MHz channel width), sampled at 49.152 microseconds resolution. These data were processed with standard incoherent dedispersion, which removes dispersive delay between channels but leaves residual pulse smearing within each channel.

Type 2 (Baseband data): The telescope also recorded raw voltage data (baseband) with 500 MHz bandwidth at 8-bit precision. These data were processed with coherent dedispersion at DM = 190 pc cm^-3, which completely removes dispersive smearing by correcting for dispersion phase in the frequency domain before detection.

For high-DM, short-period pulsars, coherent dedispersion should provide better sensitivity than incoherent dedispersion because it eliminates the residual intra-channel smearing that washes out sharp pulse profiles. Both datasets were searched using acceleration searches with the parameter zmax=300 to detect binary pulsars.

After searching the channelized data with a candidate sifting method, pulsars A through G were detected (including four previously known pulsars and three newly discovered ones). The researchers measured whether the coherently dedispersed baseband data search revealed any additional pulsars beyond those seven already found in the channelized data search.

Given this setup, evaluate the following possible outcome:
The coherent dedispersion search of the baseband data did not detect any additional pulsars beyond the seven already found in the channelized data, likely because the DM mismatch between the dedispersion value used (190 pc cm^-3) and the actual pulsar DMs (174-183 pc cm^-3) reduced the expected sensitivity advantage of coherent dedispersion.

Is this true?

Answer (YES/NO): NO